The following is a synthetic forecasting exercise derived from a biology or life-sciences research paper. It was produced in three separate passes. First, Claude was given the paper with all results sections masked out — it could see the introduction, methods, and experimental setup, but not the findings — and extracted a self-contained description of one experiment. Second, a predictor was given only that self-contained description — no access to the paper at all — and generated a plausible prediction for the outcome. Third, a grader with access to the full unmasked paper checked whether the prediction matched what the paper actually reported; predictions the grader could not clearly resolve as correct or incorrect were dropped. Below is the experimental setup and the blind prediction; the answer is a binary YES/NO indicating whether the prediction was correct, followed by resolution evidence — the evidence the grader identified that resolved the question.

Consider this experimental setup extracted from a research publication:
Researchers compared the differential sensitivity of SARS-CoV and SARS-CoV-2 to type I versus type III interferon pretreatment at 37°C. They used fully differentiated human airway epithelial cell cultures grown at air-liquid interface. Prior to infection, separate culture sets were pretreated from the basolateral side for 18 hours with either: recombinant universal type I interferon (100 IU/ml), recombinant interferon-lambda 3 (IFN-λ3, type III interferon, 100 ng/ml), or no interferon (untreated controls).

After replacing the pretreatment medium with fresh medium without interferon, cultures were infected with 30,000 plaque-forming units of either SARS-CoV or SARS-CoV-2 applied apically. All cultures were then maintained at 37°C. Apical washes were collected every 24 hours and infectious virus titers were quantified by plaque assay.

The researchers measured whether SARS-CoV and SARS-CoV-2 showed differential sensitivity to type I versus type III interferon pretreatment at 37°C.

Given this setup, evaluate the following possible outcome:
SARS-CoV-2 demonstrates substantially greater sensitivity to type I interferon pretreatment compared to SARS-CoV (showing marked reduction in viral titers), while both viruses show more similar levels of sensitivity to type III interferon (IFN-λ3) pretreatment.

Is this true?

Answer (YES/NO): NO